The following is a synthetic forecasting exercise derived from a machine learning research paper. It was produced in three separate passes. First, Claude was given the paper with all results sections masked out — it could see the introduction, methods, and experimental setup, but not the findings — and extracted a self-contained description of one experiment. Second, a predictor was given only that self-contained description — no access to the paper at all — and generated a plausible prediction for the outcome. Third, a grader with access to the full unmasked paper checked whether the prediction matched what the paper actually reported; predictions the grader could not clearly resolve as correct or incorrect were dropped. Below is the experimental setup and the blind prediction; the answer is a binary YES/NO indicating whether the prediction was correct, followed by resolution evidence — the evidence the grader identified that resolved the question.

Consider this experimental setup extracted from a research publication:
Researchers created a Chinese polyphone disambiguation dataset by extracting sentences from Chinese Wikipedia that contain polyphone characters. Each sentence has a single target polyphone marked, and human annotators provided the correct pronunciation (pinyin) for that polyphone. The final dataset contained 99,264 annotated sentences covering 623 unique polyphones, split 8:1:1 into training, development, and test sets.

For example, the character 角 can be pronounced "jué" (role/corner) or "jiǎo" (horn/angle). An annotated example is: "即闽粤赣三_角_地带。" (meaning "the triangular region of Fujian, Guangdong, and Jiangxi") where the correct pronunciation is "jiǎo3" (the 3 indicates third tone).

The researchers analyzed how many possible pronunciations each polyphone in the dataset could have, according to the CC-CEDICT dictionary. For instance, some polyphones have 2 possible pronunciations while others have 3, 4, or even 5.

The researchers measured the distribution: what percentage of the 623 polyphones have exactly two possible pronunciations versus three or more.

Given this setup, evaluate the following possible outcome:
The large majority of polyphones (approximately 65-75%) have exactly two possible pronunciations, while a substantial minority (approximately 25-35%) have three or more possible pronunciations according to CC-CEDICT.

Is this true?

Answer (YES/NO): NO